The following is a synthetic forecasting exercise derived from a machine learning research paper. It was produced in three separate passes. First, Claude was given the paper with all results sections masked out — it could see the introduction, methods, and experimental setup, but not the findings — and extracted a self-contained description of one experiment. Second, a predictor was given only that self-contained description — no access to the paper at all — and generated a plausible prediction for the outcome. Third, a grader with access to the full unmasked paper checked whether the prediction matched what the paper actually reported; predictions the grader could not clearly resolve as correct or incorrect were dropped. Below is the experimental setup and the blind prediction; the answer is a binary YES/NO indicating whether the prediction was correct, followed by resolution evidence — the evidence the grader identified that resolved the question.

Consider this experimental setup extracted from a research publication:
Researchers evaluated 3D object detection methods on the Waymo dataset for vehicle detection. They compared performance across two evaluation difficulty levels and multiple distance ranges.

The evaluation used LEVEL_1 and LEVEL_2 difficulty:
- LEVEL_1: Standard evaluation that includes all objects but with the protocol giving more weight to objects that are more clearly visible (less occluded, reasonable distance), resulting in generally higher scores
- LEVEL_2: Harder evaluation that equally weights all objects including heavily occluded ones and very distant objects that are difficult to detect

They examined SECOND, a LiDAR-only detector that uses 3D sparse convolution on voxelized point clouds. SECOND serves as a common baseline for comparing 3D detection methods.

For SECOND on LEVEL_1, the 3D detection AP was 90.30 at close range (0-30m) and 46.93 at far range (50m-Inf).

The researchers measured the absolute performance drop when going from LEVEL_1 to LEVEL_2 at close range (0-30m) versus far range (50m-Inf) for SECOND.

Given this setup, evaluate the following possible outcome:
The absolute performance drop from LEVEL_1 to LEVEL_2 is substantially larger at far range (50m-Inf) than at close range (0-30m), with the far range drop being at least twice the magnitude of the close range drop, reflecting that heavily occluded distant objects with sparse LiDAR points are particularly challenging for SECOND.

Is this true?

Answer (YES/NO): YES